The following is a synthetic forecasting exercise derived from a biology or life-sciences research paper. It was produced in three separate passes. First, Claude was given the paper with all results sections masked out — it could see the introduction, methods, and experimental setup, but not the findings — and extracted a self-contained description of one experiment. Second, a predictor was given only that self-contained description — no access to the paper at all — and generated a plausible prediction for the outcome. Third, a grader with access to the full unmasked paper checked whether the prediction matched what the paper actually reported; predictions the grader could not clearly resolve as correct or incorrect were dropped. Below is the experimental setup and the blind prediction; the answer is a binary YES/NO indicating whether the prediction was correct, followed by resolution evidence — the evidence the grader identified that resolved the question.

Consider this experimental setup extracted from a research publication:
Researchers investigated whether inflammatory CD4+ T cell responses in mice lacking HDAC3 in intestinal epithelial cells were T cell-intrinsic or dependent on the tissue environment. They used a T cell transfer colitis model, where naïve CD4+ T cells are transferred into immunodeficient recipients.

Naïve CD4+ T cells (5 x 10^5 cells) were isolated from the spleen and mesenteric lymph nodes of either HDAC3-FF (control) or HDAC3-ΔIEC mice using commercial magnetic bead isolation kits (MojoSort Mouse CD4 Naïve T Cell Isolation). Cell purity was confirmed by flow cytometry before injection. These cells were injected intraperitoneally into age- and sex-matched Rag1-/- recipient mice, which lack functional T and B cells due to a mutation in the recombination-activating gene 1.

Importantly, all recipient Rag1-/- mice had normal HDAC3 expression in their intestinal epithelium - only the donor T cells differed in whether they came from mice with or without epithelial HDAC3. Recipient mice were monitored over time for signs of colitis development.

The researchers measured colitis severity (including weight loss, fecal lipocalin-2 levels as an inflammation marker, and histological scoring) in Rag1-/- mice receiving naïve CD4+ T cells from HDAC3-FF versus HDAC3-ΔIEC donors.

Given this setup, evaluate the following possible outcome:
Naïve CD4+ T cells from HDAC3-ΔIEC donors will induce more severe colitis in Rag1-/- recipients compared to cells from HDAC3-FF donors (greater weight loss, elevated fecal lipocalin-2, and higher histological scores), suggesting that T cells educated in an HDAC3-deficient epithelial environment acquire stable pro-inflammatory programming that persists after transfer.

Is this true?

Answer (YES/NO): YES